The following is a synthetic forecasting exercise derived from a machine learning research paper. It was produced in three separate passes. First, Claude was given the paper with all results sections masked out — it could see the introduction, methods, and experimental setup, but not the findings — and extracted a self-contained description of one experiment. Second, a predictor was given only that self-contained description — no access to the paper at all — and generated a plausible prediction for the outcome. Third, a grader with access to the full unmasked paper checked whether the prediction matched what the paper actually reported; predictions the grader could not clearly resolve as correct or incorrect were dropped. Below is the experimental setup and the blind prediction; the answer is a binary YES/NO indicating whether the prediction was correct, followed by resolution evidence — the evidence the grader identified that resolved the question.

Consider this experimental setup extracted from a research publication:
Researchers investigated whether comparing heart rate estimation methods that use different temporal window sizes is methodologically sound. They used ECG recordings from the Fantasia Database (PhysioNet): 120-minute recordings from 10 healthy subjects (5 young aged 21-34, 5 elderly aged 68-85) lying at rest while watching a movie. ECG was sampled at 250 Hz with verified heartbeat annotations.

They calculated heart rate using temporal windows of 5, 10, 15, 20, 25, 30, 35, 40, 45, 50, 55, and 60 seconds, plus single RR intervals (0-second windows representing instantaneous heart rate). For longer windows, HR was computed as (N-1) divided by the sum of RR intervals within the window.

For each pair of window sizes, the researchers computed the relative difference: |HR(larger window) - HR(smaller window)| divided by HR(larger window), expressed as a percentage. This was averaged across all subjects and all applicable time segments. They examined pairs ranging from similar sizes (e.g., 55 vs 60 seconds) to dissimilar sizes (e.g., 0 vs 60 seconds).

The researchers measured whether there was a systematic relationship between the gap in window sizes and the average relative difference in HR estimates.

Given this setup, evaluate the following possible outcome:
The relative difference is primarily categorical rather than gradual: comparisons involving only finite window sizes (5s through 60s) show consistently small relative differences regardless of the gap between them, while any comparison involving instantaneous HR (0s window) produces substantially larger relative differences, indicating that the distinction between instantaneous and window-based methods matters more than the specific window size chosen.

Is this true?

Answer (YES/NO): NO